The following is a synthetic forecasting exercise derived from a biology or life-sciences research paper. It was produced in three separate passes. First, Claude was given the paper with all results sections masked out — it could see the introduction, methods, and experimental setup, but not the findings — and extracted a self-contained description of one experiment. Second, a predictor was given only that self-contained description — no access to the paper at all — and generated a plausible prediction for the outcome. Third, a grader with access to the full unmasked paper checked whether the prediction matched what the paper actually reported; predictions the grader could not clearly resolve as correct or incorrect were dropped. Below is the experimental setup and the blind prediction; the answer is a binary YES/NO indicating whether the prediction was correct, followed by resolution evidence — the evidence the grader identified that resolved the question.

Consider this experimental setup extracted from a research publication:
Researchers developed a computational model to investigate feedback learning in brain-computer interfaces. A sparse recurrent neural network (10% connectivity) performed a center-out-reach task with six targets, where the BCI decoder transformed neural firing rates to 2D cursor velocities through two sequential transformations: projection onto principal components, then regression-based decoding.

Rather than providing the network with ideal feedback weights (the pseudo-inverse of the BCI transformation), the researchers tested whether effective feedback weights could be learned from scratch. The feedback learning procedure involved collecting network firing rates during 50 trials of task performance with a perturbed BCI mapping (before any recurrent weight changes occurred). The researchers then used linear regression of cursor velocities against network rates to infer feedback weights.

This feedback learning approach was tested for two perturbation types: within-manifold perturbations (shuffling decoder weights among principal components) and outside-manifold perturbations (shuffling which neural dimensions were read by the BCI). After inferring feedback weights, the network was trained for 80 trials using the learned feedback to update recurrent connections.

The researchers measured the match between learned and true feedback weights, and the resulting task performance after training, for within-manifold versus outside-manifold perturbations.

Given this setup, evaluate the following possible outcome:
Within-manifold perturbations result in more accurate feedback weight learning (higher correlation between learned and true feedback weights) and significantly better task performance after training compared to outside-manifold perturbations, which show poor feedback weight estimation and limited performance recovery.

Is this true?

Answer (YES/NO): YES